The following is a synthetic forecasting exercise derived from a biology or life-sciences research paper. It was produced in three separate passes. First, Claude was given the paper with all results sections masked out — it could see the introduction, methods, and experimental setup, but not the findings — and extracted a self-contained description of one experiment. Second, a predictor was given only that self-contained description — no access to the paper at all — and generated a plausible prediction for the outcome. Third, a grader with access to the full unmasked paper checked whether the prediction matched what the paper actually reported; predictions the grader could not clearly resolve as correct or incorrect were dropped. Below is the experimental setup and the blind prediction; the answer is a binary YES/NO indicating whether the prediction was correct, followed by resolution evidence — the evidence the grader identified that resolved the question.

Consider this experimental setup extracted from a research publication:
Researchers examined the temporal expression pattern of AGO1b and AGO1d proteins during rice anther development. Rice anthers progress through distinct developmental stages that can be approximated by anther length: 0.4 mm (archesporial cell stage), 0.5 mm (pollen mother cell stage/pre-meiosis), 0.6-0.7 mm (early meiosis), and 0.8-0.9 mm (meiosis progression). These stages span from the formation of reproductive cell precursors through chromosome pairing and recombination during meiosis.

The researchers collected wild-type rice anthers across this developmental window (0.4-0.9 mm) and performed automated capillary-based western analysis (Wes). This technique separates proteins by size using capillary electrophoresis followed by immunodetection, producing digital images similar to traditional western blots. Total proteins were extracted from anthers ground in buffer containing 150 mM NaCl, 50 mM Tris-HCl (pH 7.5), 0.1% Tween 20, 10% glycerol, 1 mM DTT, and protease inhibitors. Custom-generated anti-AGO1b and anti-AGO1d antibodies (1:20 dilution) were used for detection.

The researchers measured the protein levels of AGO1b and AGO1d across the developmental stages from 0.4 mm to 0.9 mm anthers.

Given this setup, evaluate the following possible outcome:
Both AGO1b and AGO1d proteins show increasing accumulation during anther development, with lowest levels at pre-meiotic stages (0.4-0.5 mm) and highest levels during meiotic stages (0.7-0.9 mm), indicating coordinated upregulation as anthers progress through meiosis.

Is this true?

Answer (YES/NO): NO